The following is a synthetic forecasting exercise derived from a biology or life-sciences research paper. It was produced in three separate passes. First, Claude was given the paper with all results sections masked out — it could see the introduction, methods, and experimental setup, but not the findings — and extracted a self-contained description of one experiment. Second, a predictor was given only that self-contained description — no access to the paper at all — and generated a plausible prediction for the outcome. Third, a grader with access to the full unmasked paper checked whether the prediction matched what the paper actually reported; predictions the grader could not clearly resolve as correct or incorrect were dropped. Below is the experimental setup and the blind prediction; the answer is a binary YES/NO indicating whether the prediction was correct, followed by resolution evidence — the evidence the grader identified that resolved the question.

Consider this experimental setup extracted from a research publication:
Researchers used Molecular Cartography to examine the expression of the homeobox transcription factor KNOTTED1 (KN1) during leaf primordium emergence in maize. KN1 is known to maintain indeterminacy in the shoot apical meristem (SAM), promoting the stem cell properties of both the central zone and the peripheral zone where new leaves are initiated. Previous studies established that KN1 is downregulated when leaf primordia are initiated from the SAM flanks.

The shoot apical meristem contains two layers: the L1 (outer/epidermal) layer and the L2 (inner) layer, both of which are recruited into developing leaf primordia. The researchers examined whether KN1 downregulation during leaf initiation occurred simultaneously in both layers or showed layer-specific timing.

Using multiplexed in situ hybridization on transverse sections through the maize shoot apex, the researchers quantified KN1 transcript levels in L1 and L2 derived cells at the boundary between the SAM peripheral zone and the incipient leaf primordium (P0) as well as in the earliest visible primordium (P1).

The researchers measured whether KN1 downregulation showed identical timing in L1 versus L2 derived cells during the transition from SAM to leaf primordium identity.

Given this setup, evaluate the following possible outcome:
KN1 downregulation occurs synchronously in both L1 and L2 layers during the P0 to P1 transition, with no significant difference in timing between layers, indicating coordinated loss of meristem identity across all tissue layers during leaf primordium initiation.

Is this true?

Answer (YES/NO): NO